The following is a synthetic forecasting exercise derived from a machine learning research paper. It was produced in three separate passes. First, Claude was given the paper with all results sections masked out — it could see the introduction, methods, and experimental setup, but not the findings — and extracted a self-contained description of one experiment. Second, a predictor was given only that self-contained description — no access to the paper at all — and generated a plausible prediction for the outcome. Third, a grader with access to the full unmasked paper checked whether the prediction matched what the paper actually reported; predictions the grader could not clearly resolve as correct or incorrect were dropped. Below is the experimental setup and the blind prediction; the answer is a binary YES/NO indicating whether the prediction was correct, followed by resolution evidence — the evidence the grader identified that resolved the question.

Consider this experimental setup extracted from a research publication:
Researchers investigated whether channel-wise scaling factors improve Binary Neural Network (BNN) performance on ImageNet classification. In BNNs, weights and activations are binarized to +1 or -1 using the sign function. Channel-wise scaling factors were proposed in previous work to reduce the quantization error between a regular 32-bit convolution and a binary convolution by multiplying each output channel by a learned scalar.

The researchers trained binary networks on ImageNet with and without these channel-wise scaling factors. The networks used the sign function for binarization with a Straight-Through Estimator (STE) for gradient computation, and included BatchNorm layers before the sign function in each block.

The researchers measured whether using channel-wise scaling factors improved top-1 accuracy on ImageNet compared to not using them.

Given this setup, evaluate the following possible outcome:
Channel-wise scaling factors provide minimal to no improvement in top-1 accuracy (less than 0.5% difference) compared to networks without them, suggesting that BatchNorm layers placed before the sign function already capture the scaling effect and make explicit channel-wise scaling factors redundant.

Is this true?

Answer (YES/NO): YES